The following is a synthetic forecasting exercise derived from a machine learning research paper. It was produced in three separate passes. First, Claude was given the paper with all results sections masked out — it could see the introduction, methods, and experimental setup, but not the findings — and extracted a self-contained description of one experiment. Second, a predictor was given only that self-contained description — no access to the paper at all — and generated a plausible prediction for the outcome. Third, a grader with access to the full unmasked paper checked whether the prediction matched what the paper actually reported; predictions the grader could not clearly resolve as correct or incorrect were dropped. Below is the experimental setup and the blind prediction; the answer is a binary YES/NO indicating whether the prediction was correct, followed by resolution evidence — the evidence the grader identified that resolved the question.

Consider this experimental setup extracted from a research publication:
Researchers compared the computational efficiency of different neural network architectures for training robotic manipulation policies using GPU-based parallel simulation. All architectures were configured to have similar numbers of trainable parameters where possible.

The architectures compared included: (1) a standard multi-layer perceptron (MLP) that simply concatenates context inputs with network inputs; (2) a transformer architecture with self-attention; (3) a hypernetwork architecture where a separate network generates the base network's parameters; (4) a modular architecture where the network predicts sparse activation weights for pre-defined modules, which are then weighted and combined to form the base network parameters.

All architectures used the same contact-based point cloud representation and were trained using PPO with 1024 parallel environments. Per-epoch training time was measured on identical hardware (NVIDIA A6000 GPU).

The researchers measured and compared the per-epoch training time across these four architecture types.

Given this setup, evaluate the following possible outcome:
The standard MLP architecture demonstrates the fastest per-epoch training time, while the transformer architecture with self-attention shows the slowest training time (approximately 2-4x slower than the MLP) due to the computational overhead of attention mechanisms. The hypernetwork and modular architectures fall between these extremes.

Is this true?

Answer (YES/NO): NO